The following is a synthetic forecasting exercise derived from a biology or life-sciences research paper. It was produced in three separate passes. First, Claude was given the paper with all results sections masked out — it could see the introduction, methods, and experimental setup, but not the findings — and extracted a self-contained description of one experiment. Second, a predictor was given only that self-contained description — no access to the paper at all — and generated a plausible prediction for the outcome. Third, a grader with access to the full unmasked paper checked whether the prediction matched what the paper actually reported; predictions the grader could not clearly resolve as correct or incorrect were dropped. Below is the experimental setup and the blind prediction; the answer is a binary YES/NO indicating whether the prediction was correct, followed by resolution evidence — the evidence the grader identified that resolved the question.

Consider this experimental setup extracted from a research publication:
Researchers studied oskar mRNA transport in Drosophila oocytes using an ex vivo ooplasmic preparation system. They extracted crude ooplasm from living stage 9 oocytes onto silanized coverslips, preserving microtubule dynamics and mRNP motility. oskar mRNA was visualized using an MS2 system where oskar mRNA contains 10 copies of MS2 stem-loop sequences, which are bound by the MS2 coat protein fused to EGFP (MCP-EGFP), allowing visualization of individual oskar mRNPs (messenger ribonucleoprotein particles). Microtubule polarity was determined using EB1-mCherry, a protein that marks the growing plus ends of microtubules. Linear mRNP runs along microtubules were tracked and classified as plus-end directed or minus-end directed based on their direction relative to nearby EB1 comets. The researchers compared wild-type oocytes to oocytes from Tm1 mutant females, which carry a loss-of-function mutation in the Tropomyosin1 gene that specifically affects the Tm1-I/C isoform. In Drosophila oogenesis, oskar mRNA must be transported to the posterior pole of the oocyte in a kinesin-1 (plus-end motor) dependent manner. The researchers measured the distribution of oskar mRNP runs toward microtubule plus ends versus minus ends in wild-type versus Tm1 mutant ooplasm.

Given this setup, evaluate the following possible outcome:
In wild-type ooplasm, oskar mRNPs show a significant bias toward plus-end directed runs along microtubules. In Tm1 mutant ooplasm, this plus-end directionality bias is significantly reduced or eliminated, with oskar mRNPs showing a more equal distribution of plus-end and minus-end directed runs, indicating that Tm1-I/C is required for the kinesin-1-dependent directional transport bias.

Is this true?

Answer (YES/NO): YES